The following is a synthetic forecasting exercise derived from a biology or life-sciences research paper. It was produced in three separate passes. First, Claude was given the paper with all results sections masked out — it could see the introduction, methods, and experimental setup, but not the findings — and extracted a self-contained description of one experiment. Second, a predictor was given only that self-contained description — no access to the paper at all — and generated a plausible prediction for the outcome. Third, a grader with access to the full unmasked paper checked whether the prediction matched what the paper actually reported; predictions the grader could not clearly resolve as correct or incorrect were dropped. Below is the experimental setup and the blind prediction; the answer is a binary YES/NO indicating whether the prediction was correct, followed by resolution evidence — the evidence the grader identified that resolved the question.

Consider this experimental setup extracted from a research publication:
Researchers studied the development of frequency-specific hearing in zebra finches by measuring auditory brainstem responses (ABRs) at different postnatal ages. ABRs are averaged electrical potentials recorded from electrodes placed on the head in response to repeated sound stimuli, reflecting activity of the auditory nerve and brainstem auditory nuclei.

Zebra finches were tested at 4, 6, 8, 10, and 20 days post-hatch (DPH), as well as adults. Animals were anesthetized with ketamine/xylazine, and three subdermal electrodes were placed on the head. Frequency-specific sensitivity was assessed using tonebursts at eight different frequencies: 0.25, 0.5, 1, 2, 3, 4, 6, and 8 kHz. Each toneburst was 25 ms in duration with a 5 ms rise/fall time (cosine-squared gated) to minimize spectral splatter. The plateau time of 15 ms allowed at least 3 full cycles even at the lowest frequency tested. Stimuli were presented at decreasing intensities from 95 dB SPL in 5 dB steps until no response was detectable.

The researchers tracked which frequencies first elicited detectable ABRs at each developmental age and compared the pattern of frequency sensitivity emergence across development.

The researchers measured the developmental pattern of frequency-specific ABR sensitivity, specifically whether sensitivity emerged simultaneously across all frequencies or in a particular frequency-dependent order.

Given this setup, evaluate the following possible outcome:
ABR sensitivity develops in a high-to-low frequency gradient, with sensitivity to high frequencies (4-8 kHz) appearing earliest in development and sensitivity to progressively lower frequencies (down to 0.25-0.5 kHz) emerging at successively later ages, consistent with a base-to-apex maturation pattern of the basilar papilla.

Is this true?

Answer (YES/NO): NO